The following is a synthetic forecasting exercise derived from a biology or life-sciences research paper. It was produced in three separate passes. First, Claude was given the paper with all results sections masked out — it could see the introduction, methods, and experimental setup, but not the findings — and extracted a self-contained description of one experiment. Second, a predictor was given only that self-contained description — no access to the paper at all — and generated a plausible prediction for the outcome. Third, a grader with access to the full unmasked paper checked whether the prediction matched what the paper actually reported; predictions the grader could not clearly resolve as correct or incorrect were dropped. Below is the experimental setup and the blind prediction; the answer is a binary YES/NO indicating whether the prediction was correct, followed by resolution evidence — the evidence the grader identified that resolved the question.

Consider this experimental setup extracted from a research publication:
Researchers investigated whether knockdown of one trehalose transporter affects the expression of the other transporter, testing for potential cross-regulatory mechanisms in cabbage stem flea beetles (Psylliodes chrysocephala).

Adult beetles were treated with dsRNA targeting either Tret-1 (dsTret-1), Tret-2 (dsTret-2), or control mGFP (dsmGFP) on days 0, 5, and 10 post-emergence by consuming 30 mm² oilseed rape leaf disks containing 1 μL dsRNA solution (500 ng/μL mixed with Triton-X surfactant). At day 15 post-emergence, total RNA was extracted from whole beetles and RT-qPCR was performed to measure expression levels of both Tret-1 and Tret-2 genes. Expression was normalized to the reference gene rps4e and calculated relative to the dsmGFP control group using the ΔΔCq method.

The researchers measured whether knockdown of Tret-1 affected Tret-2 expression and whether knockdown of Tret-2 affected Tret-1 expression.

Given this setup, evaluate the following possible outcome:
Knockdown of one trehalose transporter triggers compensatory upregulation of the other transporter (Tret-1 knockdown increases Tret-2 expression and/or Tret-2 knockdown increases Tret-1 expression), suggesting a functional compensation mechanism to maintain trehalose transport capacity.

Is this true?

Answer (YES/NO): NO